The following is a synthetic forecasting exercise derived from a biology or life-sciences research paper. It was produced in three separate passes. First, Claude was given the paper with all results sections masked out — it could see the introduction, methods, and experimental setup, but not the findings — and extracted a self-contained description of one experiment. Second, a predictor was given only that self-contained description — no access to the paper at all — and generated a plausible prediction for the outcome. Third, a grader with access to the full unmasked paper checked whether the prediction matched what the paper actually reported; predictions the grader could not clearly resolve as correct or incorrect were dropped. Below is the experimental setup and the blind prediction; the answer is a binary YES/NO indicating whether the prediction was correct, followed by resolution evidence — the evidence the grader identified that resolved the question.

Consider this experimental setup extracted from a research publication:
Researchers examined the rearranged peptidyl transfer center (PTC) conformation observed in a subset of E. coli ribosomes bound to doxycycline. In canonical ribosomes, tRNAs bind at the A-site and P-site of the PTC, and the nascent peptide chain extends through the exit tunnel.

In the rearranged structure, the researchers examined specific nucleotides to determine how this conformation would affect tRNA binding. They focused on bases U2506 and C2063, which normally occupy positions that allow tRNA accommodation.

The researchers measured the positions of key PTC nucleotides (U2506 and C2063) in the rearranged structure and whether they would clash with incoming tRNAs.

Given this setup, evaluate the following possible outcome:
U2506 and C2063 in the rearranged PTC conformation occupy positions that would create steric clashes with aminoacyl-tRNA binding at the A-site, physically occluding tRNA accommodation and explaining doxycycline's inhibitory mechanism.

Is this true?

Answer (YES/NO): NO